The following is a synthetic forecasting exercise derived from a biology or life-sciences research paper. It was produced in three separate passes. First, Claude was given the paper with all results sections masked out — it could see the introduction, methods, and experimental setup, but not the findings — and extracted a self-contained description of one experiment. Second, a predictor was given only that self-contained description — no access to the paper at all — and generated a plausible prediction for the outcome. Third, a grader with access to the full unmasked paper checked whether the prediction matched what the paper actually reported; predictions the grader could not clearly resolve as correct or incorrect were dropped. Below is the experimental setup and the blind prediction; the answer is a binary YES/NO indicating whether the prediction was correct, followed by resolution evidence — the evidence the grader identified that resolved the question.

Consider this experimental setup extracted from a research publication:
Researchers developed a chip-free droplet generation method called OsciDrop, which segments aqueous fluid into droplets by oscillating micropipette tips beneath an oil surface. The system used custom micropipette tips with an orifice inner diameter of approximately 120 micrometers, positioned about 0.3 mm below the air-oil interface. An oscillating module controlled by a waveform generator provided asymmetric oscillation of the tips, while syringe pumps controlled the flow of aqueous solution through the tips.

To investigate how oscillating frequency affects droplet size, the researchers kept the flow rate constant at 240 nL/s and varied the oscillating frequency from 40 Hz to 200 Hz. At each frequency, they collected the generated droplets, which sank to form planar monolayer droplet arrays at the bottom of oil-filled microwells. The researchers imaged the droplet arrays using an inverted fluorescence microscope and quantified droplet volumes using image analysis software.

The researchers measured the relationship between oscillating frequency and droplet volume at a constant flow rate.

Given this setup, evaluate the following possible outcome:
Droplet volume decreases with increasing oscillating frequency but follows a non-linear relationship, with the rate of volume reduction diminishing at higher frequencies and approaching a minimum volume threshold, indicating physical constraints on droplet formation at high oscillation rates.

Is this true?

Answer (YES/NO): NO